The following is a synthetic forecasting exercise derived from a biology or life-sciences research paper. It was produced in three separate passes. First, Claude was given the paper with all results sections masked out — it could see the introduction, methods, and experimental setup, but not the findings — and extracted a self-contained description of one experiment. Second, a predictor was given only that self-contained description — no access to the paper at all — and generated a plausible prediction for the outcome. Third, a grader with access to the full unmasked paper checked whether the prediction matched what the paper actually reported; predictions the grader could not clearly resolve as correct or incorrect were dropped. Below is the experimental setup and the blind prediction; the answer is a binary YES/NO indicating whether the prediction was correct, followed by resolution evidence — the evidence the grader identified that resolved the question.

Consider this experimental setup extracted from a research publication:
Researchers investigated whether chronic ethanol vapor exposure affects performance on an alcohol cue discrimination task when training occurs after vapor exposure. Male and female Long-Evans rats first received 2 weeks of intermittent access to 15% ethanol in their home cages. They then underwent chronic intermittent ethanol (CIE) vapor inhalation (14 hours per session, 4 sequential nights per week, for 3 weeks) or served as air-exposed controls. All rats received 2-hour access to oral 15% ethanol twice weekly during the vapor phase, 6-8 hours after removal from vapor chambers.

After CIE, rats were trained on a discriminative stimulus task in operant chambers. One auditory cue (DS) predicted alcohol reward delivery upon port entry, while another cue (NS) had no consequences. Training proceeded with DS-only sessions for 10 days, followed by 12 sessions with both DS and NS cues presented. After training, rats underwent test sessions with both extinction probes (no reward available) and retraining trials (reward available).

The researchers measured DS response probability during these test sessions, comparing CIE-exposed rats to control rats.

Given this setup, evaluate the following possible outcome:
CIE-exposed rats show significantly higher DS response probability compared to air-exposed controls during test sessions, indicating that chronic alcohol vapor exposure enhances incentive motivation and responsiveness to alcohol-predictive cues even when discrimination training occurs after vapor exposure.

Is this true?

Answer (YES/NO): NO